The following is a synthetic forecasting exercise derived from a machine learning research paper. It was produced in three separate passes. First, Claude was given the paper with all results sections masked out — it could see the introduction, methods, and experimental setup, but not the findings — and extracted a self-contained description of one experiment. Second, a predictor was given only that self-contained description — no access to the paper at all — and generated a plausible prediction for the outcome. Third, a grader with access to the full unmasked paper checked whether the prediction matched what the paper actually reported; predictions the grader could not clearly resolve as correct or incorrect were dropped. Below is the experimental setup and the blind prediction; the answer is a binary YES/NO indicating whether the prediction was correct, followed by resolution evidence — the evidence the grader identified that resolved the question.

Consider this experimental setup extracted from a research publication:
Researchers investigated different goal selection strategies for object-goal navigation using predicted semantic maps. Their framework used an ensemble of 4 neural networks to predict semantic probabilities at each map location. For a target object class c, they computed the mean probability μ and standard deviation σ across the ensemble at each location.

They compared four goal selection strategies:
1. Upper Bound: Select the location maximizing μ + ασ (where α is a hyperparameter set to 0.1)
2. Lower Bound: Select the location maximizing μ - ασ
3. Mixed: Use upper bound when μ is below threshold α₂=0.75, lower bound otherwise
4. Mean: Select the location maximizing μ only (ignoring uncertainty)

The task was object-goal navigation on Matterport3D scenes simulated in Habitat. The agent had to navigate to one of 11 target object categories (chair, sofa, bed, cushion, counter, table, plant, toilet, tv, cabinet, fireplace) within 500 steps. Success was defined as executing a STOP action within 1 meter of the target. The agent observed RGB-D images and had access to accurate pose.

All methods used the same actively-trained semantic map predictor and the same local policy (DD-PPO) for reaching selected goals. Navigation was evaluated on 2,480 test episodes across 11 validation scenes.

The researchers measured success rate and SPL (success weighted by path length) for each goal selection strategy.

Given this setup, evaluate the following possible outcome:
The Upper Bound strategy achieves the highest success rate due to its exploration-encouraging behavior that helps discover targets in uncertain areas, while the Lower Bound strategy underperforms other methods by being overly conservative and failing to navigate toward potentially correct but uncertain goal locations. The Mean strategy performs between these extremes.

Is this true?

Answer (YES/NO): NO